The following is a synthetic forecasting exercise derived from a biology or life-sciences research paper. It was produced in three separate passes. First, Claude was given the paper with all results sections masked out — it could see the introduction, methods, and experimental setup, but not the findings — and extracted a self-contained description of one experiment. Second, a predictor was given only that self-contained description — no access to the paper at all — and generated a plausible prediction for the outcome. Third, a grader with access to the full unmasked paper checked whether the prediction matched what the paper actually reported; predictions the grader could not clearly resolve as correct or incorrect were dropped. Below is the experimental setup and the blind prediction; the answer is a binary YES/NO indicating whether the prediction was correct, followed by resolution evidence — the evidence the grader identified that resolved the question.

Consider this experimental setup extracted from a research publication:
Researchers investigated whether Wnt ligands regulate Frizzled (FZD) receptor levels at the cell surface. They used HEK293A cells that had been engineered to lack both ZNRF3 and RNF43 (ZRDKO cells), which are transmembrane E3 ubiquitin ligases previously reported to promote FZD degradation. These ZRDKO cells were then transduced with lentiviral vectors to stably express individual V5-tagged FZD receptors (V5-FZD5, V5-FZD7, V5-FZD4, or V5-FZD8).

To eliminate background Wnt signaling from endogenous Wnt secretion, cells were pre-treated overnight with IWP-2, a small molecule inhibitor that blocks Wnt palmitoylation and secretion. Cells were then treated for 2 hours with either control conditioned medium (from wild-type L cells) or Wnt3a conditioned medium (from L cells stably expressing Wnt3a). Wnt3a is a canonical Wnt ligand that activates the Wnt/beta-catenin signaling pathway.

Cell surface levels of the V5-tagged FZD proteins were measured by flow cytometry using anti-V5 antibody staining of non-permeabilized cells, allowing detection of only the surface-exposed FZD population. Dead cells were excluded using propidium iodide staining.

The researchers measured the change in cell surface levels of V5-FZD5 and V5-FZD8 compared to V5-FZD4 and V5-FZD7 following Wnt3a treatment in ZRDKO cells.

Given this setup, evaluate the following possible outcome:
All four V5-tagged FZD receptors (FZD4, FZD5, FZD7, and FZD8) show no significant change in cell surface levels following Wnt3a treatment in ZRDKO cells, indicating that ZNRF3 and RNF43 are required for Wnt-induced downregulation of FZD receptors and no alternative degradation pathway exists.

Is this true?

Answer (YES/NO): NO